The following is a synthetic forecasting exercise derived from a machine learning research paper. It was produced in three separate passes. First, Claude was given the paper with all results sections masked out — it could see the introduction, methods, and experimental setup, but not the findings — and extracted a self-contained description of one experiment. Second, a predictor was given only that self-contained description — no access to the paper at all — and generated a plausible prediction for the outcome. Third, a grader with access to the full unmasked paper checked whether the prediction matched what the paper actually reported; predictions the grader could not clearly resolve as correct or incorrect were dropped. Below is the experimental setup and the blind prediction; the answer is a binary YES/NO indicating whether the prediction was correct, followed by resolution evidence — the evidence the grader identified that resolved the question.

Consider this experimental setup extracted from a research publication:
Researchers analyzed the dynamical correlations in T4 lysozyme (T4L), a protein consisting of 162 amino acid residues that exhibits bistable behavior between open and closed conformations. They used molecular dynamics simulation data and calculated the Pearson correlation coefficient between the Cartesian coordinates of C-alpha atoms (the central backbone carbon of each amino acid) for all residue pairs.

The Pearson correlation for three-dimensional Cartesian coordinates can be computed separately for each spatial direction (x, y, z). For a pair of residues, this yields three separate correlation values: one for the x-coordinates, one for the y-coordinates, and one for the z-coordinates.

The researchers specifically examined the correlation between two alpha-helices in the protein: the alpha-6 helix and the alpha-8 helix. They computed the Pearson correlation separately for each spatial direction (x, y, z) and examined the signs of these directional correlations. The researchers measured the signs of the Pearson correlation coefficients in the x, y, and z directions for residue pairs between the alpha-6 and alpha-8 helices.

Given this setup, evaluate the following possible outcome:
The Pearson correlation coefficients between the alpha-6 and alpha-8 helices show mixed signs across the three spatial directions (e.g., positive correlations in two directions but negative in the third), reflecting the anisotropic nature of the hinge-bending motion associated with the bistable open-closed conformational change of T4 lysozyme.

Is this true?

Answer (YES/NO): YES